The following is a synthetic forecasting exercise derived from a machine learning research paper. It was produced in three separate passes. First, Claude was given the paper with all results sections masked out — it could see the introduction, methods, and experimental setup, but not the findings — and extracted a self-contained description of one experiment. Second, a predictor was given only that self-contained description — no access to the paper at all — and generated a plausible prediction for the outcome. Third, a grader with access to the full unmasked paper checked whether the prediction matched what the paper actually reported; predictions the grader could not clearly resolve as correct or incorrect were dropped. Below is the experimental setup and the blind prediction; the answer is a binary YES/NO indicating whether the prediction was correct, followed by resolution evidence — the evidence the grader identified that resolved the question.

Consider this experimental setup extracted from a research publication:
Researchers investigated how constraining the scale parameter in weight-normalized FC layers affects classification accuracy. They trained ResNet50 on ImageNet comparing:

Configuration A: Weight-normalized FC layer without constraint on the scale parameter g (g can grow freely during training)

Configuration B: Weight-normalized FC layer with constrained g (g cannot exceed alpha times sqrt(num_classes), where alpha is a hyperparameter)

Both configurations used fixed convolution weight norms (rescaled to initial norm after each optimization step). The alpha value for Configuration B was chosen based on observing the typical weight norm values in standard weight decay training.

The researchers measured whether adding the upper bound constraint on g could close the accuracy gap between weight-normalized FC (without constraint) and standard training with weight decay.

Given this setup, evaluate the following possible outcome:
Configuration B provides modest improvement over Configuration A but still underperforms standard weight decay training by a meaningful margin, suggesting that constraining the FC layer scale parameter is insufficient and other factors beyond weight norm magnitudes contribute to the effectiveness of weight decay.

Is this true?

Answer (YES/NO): NO